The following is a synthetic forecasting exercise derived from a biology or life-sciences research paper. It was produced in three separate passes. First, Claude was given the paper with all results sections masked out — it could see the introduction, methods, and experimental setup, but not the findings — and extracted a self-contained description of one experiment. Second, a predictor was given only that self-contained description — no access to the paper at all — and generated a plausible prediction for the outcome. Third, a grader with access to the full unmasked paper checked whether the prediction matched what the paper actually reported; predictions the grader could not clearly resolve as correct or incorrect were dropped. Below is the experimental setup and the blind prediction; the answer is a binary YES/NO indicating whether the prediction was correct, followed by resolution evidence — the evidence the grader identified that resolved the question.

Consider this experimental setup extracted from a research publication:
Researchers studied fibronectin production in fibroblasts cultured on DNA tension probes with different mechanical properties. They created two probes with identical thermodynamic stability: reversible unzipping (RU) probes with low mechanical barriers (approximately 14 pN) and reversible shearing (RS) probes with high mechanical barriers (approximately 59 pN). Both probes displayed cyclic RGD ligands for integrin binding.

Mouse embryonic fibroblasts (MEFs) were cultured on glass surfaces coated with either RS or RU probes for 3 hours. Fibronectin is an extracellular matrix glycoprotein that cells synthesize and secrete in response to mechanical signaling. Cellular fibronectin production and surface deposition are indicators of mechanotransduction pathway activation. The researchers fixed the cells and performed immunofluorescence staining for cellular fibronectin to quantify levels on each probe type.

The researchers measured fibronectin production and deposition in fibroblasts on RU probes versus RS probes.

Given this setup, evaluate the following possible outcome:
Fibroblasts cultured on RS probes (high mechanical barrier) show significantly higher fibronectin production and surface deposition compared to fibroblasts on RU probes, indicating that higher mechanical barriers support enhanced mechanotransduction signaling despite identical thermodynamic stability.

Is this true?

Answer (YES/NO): NO